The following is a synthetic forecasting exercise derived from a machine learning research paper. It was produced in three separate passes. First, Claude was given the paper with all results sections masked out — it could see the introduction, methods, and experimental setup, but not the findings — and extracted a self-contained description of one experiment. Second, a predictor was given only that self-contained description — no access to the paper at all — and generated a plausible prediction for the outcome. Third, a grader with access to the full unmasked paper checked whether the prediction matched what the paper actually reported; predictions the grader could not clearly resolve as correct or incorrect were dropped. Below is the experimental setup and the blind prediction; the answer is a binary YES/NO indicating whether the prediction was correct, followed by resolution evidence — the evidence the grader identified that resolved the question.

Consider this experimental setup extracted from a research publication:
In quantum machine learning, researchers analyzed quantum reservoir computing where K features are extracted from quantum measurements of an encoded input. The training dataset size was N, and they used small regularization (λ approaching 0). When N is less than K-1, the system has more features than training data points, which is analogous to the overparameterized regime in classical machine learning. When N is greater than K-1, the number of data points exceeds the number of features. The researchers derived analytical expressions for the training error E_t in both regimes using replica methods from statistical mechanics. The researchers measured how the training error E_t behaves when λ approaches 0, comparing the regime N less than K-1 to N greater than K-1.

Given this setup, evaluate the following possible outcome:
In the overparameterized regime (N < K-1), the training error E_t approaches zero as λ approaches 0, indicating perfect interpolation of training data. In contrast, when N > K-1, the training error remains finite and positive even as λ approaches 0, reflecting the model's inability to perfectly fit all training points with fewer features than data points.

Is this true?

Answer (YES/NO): YES